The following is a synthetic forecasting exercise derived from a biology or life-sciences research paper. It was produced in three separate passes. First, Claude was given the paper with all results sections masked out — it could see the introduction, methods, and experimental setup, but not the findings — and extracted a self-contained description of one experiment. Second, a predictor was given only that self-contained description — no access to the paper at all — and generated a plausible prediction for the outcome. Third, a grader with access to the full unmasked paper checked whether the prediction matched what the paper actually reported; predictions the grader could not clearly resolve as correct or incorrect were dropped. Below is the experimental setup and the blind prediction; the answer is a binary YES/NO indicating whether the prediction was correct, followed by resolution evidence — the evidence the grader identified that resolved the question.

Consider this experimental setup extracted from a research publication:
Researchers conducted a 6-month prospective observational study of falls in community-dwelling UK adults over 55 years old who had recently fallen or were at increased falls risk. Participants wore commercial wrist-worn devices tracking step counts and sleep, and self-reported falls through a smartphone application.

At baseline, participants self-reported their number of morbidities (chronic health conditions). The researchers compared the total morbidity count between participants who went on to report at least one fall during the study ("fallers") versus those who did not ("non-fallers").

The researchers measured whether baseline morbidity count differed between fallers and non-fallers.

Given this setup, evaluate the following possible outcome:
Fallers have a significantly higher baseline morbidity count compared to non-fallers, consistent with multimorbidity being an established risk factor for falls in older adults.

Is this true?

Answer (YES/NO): NO